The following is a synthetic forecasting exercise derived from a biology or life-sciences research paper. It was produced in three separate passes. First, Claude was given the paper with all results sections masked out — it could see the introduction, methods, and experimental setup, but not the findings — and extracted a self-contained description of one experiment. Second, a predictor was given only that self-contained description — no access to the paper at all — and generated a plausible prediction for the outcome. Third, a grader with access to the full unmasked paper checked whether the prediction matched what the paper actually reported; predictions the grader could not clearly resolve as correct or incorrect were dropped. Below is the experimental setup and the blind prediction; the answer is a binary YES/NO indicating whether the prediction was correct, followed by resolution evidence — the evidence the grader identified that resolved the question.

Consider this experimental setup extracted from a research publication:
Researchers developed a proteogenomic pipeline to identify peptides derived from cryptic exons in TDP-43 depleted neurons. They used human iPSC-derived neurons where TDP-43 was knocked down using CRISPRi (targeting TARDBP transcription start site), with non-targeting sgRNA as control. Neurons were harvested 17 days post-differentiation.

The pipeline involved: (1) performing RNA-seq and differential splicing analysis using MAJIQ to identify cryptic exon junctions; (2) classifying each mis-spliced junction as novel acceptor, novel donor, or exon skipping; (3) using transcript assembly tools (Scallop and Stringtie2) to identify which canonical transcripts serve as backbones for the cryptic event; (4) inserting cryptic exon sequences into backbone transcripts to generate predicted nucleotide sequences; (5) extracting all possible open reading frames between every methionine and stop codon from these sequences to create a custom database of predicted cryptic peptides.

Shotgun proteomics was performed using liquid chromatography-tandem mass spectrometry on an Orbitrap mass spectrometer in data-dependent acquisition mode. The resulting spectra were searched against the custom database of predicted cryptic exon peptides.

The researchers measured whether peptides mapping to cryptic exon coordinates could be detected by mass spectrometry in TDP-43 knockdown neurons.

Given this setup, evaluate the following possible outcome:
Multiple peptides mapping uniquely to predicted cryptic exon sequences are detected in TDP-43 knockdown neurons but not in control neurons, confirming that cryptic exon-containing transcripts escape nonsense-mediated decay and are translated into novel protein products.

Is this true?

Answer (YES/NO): YES